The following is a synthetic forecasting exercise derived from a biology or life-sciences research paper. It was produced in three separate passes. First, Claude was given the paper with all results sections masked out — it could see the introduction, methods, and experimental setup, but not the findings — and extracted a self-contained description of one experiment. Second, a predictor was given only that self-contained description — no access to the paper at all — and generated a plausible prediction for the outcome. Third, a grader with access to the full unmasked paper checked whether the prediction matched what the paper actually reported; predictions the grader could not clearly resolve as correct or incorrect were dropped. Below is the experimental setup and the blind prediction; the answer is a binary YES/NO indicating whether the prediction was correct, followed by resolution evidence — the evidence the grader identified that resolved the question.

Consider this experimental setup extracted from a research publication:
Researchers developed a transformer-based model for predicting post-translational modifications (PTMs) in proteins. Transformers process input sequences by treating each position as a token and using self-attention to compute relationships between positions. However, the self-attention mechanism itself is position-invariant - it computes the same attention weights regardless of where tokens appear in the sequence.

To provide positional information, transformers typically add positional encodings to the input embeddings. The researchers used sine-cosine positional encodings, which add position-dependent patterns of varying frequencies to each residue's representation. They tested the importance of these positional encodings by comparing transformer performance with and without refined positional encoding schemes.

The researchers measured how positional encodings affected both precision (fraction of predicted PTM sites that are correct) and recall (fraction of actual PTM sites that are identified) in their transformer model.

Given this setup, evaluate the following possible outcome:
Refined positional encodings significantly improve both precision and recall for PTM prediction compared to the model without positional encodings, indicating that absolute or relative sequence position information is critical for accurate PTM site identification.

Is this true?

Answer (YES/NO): YES